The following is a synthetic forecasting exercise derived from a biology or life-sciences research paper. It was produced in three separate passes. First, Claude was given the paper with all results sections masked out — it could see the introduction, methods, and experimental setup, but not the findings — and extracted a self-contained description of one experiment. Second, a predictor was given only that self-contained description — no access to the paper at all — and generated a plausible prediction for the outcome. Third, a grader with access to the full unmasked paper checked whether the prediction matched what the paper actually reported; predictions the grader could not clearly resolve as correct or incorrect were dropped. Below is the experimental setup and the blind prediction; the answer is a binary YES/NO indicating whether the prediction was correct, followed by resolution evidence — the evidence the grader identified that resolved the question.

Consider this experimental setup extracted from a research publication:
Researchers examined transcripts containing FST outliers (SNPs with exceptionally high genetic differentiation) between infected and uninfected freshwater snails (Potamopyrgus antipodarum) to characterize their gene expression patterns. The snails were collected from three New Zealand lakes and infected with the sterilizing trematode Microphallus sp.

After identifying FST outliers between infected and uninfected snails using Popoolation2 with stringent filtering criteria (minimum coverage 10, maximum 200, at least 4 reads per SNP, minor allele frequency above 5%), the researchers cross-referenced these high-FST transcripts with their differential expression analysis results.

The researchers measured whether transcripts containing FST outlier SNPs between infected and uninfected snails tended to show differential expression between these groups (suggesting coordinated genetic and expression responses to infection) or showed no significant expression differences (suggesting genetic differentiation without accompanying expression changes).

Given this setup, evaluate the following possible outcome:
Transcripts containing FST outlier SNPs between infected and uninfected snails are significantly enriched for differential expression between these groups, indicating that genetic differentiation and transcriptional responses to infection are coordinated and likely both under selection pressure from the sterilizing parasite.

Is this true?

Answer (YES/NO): NO